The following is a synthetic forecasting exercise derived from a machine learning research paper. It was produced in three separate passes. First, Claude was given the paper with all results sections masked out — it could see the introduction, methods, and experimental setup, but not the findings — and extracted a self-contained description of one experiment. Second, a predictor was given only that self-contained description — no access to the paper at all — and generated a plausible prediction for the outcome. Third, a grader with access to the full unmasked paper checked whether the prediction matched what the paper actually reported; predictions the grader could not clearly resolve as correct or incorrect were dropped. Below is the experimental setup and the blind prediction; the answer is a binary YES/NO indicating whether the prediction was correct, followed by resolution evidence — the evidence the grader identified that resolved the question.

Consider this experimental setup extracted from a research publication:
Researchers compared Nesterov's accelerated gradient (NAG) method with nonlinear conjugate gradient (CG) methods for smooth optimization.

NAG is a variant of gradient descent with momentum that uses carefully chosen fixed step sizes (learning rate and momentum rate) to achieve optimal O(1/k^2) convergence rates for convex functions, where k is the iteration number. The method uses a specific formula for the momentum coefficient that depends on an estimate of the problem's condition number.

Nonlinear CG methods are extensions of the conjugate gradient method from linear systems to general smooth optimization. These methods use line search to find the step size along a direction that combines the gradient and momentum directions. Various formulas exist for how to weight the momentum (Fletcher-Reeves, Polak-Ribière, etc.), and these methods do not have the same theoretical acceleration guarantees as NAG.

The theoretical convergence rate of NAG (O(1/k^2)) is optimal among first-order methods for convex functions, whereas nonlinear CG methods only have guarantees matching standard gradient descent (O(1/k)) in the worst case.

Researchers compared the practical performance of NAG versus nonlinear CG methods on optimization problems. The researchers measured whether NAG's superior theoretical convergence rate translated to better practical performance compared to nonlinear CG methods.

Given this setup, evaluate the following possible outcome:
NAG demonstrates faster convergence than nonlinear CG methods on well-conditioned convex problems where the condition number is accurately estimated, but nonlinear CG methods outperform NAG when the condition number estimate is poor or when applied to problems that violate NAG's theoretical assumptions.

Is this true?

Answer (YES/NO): NO